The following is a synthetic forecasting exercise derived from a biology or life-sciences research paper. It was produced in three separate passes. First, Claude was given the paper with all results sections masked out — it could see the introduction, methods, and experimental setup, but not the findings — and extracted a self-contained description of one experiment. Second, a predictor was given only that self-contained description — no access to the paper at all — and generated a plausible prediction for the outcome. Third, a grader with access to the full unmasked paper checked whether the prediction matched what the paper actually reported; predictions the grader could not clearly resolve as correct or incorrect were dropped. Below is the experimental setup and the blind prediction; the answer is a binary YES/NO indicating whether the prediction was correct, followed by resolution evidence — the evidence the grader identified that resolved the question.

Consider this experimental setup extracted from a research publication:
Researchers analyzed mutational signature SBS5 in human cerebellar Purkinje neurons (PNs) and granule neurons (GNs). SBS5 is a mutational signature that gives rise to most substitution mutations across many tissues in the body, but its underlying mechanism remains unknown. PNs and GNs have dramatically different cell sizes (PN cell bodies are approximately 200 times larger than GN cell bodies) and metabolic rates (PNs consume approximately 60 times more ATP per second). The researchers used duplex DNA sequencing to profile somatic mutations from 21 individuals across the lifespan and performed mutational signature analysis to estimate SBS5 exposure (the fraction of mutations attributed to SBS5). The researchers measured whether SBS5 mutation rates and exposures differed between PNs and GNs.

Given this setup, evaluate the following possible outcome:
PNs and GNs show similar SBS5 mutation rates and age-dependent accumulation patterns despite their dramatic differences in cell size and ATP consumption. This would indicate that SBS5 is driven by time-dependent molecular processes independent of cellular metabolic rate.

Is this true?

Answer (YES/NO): YES